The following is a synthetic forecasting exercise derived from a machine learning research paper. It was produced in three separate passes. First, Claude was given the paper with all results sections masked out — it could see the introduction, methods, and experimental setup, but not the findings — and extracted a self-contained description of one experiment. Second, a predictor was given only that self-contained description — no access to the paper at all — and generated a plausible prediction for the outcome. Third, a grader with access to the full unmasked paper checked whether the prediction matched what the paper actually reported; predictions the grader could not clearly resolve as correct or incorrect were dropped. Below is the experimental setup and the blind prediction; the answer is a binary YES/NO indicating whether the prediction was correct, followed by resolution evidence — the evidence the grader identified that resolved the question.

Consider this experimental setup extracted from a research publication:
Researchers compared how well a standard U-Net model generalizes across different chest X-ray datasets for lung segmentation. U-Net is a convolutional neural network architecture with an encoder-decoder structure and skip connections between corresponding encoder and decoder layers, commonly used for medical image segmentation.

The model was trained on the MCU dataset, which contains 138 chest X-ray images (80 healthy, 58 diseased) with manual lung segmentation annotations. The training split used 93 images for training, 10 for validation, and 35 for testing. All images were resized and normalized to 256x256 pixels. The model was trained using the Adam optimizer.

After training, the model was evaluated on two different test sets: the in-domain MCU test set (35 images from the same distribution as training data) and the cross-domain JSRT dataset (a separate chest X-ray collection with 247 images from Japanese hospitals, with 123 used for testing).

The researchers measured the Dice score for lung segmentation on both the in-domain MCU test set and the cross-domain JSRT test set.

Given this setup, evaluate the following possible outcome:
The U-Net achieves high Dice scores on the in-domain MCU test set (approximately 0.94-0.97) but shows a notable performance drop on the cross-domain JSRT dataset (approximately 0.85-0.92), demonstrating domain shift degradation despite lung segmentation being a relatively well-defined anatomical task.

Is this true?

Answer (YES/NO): NO